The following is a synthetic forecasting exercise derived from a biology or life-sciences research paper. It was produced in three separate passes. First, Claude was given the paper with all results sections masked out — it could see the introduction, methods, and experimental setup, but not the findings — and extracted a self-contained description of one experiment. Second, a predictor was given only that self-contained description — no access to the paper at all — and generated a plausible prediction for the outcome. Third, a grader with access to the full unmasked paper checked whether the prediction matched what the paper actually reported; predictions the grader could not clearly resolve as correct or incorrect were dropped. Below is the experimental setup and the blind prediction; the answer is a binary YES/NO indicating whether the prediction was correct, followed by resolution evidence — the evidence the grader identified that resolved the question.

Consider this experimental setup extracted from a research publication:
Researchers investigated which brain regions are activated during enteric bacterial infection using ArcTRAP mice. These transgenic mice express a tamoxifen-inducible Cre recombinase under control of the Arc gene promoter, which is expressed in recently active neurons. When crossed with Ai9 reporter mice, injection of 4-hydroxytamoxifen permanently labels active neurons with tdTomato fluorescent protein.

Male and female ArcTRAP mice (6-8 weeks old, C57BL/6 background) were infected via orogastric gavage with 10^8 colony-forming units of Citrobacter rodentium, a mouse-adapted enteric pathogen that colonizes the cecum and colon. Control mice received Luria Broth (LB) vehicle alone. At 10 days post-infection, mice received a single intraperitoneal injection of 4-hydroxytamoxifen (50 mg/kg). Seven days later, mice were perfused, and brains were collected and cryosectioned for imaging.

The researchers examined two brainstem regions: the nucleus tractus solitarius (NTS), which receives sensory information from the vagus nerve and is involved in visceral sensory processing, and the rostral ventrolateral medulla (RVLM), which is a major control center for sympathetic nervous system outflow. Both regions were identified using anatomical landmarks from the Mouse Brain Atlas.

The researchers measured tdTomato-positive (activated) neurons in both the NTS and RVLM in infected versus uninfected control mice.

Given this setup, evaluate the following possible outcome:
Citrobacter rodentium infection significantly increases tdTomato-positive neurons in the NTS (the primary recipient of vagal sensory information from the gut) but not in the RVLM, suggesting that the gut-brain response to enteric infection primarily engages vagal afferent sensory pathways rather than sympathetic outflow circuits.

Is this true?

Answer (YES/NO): NO